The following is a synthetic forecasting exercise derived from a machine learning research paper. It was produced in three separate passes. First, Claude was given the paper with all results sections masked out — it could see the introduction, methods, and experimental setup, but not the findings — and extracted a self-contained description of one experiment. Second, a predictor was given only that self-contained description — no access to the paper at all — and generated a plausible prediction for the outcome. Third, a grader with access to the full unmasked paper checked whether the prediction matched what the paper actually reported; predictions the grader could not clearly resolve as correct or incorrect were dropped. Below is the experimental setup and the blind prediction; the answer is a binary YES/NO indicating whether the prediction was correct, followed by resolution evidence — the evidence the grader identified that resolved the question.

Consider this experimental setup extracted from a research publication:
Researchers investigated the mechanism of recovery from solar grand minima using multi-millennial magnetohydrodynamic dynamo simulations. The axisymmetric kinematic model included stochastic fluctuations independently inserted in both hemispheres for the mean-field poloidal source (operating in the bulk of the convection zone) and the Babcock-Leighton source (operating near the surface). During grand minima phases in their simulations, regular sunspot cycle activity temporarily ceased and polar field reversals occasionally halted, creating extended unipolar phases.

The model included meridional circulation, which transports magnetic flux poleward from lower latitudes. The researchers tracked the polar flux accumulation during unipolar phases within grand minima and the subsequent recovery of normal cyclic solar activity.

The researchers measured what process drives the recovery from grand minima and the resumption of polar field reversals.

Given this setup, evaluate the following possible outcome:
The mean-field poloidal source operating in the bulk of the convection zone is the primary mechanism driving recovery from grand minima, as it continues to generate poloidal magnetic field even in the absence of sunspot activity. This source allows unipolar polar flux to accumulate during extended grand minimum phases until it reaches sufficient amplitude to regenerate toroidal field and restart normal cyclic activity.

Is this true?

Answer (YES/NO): YES